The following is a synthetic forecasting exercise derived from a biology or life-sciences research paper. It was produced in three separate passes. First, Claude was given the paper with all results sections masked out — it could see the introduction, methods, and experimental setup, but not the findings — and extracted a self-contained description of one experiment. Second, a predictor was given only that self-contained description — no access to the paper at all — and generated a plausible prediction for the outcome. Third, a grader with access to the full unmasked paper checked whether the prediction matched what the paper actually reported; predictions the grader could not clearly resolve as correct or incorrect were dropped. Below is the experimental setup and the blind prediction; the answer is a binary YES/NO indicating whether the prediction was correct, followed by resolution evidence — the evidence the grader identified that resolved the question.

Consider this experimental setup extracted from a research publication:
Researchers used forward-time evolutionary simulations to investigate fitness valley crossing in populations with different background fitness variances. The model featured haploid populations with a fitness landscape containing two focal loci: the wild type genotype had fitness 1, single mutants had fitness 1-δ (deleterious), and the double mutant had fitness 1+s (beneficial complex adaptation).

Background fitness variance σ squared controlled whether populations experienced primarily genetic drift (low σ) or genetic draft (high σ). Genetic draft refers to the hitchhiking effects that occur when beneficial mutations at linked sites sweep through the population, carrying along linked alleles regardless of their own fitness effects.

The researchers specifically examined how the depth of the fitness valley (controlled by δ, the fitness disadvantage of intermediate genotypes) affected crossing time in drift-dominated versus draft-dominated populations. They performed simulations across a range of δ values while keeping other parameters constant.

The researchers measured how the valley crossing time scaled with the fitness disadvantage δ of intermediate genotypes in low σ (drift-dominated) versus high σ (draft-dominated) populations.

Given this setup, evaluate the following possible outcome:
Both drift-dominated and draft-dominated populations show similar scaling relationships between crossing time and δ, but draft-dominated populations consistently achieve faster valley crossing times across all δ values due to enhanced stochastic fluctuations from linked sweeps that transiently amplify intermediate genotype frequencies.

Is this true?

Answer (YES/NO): NO